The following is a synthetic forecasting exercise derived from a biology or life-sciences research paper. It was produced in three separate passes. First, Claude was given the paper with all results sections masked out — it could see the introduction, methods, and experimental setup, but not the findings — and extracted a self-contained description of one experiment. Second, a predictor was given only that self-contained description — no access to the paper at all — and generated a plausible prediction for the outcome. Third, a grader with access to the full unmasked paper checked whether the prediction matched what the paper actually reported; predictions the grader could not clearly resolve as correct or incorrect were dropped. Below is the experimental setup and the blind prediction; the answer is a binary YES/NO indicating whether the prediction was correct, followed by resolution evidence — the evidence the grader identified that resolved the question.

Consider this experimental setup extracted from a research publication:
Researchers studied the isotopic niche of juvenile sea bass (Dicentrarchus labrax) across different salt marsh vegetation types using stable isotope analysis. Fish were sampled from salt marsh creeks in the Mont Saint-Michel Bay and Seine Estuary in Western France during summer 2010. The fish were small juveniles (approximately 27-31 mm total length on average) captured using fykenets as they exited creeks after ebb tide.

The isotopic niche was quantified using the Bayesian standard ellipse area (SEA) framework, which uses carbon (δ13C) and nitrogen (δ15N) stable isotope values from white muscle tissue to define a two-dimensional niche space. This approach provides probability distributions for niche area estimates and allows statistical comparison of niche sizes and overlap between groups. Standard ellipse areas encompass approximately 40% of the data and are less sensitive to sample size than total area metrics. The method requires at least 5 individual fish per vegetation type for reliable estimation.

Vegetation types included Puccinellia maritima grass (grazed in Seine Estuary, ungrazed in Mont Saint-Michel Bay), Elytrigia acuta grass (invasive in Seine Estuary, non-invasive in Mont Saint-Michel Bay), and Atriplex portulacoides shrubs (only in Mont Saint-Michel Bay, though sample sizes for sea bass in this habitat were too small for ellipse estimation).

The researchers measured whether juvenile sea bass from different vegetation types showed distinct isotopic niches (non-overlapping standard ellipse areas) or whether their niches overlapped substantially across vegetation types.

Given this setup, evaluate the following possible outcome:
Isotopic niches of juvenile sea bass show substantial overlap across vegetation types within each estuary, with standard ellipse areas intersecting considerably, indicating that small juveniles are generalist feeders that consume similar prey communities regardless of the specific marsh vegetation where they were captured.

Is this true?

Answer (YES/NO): YES